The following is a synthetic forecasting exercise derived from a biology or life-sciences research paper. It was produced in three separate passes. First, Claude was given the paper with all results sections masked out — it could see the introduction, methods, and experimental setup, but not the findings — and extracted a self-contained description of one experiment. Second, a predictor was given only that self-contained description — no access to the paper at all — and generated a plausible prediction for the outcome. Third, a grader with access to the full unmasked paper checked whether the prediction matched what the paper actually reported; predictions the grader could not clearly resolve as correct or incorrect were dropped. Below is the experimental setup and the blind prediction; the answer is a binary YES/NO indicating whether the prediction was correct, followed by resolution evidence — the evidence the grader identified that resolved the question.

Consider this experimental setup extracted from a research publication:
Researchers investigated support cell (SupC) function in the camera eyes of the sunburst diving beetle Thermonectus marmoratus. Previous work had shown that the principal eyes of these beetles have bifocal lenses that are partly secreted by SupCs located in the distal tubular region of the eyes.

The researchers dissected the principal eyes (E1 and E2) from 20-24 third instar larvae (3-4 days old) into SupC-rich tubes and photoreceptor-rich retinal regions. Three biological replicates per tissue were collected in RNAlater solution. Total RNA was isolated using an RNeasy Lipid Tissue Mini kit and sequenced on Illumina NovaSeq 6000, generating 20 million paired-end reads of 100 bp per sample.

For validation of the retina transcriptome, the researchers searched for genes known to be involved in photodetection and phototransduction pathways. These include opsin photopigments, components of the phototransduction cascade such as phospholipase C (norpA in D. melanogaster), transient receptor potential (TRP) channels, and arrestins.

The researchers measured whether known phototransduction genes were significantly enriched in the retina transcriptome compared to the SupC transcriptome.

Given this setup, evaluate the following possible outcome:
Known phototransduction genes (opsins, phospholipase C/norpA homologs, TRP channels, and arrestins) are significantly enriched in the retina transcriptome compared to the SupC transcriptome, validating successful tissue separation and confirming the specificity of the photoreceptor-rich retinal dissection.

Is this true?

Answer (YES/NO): YES